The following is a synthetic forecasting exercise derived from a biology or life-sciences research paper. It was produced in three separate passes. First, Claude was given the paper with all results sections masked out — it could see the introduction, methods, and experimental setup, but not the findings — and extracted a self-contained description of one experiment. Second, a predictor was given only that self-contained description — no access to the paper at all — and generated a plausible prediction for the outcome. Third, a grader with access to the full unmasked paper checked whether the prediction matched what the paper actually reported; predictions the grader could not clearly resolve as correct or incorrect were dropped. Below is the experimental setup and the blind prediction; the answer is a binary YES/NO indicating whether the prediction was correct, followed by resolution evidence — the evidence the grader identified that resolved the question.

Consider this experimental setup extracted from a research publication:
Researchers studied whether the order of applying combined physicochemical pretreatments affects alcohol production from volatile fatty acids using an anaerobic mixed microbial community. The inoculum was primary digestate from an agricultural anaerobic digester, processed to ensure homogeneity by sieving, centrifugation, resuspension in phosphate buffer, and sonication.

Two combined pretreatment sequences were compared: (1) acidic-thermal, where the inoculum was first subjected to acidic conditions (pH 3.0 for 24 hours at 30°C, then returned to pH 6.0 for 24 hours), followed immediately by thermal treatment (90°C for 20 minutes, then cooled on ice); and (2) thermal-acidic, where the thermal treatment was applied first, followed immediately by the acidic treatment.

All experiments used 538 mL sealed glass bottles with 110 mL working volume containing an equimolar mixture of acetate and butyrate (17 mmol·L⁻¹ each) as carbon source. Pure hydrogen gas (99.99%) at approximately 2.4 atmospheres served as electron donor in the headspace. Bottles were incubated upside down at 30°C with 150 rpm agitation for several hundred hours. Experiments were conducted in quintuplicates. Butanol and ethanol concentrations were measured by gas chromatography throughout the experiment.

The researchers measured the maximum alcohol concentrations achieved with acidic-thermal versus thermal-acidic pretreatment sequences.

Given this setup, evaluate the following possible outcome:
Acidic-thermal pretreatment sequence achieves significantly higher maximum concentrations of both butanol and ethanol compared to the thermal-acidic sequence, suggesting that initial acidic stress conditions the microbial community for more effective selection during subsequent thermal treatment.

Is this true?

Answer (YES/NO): YES